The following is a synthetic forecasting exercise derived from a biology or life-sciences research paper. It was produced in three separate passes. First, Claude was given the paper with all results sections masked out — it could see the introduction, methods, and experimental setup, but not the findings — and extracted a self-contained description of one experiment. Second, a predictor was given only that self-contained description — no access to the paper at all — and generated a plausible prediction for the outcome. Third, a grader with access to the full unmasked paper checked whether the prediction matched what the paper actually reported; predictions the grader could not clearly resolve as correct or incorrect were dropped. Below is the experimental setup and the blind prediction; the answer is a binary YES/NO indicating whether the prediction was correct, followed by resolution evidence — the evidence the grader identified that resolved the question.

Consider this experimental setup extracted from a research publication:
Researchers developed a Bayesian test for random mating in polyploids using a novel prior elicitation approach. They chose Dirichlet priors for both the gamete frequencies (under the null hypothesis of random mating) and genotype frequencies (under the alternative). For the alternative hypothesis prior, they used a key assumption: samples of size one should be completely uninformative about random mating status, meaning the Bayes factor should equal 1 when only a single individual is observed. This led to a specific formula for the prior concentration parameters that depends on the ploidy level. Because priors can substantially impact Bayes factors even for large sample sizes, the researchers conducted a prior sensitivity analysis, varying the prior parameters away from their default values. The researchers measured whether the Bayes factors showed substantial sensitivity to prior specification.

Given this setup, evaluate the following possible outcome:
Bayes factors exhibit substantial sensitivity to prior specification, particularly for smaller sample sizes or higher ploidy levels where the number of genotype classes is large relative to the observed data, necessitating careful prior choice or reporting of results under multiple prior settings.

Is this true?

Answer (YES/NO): NO